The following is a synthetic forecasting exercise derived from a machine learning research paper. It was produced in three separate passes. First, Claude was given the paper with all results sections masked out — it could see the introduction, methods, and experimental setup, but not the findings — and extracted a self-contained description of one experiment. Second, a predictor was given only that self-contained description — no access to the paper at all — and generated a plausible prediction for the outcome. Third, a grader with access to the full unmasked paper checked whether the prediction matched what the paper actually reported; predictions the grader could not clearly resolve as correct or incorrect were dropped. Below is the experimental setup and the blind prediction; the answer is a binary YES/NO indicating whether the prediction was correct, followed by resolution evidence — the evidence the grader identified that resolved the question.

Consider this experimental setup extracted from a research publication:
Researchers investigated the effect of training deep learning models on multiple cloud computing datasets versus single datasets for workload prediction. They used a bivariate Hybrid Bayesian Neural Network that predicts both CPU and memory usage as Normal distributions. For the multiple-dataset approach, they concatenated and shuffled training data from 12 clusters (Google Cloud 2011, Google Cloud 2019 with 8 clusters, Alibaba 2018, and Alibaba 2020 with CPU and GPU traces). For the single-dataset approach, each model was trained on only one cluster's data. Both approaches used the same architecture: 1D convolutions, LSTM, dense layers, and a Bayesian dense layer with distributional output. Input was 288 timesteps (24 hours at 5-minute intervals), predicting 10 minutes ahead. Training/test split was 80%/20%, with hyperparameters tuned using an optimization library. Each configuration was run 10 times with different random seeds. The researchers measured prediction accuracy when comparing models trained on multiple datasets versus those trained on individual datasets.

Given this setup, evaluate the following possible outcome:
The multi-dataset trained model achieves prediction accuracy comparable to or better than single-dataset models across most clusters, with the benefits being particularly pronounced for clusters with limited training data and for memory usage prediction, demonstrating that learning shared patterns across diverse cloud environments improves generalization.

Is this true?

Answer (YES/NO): NO